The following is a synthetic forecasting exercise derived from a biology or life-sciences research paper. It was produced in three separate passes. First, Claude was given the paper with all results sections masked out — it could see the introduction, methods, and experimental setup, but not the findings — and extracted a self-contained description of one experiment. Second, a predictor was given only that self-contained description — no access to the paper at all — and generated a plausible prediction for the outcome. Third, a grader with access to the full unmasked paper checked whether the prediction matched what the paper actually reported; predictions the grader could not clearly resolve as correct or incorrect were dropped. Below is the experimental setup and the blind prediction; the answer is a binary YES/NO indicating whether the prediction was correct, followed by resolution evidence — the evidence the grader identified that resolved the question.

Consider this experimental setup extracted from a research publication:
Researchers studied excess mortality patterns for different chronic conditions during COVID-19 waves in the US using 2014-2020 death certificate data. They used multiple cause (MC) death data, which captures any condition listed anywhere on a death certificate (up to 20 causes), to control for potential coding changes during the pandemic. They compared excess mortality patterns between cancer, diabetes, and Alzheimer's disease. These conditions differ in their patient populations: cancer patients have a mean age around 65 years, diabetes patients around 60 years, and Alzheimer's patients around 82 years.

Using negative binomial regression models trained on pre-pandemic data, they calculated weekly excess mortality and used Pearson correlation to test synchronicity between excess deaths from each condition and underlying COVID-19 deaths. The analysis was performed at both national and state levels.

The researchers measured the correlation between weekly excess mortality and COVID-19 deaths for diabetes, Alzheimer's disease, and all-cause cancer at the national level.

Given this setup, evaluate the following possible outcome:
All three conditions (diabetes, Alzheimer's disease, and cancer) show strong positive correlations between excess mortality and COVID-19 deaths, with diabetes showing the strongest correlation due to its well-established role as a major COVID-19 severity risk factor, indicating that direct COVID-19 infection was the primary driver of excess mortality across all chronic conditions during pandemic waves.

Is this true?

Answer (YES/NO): NO